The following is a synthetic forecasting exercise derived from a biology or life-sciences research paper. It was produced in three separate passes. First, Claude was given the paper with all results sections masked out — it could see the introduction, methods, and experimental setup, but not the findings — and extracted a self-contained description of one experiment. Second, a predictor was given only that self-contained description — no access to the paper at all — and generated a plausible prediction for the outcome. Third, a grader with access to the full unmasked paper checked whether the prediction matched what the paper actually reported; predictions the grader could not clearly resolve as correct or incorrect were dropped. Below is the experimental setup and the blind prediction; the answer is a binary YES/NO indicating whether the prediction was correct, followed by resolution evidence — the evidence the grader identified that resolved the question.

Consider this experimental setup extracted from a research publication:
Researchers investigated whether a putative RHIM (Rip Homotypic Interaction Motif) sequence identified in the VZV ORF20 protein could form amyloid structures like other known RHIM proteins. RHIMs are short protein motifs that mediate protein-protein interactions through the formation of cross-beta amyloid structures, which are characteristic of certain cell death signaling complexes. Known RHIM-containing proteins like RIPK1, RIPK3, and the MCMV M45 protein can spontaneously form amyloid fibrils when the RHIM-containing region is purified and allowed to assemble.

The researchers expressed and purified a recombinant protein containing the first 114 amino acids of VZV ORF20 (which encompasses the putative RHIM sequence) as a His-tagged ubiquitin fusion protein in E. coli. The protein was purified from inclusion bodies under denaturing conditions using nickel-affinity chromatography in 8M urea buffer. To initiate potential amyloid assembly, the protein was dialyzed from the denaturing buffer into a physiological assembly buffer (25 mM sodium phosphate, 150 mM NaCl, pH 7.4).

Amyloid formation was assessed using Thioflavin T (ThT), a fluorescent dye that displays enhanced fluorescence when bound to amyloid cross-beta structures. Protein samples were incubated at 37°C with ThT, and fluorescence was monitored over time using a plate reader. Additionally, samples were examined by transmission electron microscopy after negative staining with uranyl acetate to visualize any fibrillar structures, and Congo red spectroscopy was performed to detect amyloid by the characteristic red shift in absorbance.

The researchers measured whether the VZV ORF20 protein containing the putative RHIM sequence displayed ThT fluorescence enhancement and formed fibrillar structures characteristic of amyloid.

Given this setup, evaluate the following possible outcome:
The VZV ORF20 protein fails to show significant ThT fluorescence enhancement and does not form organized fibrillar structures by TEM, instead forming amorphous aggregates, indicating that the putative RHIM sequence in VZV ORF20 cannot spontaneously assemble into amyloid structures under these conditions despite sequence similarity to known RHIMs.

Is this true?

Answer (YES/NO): NO